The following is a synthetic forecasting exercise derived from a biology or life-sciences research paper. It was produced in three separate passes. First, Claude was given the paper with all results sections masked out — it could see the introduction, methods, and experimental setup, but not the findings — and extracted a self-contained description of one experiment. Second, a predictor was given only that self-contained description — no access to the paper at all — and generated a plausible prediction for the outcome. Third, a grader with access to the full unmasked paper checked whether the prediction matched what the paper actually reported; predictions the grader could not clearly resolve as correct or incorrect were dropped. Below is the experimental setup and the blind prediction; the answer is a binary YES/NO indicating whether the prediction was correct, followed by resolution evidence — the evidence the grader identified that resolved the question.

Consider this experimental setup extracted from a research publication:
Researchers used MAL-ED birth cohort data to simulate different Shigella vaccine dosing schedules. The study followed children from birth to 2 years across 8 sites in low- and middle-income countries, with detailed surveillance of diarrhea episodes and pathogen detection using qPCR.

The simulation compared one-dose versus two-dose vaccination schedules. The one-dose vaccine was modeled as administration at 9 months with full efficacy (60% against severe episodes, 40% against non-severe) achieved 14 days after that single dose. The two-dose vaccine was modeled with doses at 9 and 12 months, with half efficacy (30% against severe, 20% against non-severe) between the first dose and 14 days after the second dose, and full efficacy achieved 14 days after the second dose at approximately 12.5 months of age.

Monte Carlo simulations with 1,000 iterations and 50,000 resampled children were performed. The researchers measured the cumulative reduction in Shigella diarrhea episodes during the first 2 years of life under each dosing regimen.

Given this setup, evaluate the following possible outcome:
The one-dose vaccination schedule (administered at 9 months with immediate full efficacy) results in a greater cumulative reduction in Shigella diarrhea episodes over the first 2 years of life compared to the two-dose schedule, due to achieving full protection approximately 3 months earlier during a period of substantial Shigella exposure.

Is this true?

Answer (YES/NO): YES